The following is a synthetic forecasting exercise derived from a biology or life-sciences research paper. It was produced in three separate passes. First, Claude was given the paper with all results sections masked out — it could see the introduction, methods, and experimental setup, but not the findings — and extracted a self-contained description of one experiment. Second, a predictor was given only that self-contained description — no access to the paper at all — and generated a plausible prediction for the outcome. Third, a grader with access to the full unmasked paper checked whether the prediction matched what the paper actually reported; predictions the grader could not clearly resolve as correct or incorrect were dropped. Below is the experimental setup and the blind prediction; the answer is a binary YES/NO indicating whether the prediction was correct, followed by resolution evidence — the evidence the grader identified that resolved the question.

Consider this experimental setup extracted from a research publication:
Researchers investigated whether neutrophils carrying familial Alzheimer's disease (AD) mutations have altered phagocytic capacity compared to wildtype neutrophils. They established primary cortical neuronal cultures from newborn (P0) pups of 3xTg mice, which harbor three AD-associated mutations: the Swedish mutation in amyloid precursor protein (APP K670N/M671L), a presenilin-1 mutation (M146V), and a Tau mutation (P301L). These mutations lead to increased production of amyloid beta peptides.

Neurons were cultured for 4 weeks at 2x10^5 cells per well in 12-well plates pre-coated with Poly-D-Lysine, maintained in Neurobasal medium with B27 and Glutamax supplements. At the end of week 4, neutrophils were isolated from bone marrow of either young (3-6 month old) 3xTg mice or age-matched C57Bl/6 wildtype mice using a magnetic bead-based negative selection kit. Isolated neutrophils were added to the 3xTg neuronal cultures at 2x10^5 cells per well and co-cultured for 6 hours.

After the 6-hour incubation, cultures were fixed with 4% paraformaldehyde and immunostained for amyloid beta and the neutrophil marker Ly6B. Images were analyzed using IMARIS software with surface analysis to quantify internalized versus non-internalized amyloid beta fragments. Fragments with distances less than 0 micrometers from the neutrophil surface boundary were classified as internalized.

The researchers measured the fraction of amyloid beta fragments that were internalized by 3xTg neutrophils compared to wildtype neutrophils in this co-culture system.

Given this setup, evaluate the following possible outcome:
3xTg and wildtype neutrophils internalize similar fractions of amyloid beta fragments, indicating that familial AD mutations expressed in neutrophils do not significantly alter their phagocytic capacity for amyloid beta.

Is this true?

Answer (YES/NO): NO